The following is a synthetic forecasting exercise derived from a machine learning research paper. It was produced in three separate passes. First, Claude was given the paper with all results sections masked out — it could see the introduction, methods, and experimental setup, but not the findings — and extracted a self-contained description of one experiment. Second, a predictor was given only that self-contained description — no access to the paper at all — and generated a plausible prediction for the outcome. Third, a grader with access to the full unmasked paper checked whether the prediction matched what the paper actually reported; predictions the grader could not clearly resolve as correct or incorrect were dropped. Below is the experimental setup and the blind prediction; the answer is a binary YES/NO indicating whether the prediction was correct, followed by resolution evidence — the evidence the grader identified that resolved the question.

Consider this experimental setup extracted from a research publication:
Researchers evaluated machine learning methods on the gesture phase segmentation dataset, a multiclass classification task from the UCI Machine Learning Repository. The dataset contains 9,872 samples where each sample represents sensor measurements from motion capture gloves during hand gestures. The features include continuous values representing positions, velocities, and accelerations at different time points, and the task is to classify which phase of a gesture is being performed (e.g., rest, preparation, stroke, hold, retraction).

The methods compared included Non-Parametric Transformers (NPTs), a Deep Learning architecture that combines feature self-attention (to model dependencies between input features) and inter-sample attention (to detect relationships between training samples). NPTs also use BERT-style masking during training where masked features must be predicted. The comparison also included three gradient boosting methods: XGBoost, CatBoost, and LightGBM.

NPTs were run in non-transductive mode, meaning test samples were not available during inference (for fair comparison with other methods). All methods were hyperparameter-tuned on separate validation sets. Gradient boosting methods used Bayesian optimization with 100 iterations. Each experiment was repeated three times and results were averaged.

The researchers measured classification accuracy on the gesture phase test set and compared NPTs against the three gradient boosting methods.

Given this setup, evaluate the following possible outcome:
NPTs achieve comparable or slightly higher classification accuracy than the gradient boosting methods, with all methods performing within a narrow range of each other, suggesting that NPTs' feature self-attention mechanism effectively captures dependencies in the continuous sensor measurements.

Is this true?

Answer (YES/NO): NO